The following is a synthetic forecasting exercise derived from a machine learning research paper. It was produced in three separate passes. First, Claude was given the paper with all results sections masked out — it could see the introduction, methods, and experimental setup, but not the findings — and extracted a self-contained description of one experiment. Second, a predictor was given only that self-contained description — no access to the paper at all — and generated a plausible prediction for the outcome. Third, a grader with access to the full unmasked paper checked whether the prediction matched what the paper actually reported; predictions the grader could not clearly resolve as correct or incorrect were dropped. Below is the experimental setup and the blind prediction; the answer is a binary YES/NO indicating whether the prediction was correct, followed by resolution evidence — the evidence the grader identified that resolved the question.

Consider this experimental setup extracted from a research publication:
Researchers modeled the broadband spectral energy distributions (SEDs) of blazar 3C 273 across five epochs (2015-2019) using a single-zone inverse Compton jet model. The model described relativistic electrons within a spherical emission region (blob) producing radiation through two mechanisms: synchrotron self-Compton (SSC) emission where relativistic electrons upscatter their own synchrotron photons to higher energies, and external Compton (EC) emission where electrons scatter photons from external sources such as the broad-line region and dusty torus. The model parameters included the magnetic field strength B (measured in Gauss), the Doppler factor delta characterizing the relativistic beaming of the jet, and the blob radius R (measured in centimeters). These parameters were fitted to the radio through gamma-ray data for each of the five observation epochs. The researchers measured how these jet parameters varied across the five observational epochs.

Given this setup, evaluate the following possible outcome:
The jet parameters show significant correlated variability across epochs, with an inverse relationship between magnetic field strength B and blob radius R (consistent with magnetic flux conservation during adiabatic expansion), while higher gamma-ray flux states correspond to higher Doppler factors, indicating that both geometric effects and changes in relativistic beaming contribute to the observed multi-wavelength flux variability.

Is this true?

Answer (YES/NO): NO